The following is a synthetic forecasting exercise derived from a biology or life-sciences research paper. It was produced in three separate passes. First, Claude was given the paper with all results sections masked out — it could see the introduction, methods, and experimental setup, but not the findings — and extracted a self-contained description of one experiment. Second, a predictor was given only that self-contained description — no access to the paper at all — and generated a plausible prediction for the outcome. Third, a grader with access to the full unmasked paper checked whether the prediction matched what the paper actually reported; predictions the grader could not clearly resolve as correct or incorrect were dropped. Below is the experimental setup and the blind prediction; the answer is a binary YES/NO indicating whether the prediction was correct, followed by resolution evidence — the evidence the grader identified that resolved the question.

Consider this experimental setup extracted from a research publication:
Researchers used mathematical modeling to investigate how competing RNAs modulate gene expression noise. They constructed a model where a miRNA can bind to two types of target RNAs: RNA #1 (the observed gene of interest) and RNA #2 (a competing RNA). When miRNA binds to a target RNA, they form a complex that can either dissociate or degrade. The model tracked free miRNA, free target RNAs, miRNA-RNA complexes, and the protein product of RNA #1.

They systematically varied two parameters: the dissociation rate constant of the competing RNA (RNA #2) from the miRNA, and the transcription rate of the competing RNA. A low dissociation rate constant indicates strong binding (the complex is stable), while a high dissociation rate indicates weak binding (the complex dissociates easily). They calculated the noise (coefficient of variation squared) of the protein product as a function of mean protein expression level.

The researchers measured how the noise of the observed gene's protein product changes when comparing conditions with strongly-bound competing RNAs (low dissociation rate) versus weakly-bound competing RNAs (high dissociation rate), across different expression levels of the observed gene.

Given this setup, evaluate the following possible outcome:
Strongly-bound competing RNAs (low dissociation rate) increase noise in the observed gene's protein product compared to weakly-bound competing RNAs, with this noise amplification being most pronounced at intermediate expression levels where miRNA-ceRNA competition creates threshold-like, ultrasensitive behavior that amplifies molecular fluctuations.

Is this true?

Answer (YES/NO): NO